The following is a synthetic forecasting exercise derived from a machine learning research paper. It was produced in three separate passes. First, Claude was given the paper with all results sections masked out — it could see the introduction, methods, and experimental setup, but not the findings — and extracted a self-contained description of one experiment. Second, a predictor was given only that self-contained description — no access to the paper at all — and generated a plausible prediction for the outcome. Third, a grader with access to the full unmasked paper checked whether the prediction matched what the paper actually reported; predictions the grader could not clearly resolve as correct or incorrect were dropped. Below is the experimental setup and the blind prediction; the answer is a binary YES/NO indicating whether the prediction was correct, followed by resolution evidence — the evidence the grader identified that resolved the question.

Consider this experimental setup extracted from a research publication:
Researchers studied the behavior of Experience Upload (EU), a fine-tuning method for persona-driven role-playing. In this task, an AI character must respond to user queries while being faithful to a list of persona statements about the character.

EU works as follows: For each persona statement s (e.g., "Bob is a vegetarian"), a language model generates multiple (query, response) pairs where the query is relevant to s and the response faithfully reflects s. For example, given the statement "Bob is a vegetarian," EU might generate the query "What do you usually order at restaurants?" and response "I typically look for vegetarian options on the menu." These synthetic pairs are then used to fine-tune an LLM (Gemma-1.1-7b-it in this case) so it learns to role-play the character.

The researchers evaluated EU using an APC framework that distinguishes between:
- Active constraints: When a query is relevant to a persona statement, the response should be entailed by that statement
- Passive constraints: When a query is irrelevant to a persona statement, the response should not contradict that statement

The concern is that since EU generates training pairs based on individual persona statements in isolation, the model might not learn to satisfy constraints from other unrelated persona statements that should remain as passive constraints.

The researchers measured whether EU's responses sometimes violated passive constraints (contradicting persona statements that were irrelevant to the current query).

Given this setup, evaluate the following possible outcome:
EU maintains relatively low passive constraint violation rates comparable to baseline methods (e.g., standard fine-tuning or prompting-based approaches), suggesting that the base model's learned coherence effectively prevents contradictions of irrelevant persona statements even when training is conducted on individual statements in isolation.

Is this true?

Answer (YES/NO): NO